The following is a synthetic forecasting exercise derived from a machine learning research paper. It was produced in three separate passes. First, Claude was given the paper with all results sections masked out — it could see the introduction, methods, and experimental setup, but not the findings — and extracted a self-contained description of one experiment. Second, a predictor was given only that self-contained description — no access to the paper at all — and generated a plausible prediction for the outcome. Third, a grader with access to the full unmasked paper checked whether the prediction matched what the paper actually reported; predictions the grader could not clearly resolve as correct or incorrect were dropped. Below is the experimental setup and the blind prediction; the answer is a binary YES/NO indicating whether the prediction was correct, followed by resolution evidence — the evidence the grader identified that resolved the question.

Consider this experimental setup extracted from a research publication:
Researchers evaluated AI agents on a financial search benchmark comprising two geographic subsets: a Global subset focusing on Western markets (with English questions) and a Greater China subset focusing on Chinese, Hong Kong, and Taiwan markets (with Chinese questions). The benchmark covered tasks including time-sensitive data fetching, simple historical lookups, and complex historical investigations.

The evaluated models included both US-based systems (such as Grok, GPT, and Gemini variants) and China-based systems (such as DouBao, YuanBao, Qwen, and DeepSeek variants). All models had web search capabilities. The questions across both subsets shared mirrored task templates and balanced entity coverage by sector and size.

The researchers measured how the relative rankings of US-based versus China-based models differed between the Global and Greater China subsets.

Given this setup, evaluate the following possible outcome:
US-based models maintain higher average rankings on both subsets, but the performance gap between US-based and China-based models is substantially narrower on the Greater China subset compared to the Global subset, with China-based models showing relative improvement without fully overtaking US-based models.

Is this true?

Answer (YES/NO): NO